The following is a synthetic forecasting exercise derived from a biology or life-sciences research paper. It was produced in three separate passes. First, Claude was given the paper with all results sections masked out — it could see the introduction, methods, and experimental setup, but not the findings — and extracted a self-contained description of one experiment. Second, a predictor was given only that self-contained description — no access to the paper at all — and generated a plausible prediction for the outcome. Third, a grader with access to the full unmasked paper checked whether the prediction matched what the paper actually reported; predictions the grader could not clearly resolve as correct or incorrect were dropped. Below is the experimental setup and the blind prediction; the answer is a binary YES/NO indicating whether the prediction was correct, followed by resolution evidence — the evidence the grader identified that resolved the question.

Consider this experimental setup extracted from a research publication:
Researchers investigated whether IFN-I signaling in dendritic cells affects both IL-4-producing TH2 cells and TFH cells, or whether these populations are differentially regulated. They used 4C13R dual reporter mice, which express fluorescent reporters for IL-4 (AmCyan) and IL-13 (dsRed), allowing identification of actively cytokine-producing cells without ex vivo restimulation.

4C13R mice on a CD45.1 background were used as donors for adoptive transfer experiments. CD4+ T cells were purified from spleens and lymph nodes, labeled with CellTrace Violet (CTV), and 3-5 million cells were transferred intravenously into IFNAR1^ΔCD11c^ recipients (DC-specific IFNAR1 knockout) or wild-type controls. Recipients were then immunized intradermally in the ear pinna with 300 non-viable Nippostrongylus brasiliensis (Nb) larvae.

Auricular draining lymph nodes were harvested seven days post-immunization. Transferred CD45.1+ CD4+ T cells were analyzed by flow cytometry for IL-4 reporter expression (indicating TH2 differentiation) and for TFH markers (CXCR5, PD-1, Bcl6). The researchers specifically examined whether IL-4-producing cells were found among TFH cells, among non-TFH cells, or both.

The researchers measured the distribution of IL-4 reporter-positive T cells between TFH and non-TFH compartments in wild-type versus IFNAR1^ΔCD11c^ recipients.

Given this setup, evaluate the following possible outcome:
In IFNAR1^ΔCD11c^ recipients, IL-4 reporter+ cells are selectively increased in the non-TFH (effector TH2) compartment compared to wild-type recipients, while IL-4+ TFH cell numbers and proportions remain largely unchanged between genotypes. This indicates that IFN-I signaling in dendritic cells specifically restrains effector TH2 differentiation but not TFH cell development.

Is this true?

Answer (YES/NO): NO